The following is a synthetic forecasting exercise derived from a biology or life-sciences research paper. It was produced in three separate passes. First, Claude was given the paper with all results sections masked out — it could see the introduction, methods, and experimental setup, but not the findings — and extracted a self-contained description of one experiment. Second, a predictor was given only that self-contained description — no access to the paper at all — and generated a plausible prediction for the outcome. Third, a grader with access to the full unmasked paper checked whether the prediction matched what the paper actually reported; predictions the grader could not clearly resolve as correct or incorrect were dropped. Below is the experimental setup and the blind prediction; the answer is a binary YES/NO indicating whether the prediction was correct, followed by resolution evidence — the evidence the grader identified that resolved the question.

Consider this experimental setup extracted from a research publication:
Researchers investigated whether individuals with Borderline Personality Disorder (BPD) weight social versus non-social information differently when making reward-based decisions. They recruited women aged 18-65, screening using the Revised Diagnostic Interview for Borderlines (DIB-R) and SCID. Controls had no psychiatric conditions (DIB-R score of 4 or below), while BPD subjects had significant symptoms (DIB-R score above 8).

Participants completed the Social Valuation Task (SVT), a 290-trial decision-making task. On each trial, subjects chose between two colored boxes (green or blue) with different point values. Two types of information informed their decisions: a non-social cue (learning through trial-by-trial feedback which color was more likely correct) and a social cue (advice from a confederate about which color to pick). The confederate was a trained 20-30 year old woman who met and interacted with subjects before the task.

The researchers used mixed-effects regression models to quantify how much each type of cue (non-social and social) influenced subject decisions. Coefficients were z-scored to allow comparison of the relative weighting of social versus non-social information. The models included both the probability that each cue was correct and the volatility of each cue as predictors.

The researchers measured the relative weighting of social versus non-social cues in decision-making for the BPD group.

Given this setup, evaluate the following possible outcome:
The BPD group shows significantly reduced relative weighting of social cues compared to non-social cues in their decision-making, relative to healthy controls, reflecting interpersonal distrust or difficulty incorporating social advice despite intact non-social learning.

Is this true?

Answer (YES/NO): NO